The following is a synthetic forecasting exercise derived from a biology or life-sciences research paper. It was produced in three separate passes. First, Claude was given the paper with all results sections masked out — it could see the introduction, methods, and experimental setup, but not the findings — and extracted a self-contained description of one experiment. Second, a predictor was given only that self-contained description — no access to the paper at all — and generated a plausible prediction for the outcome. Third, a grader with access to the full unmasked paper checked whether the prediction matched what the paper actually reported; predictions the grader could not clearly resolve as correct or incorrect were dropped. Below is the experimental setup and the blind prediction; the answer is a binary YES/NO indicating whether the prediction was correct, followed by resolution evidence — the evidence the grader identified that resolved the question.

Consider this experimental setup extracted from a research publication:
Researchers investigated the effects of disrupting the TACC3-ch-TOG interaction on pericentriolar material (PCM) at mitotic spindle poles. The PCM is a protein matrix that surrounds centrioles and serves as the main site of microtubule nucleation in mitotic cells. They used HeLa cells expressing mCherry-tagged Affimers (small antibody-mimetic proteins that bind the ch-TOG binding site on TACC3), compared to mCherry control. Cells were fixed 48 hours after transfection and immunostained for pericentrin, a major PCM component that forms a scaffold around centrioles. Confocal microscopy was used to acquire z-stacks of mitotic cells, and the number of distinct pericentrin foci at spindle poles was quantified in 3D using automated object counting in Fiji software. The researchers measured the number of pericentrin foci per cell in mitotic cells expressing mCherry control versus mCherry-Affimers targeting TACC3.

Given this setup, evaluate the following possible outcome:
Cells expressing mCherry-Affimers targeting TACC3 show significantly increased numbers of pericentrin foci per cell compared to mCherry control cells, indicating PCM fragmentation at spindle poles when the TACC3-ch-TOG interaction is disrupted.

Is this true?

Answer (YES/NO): YES